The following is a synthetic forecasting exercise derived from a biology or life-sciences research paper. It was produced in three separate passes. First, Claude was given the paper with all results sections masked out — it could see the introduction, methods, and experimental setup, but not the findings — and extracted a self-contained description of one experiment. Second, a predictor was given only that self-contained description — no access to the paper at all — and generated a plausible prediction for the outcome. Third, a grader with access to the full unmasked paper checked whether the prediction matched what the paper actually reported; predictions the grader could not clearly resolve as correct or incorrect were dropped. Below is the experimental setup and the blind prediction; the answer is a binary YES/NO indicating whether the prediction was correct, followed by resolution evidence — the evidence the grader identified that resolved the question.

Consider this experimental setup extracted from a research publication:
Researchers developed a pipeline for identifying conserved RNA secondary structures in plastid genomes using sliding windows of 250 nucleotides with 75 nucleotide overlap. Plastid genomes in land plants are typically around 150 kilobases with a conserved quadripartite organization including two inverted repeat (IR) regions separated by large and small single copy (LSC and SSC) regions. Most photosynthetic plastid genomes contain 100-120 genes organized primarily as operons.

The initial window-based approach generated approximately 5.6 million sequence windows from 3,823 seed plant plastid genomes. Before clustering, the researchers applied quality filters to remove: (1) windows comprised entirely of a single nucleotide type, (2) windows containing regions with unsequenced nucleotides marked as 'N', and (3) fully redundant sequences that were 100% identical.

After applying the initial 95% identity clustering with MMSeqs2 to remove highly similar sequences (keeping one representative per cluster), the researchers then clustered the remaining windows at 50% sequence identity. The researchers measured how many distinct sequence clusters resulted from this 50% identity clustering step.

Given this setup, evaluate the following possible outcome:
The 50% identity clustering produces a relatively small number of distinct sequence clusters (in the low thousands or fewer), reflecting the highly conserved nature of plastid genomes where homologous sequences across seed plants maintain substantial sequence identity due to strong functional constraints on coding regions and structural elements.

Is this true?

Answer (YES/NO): NO